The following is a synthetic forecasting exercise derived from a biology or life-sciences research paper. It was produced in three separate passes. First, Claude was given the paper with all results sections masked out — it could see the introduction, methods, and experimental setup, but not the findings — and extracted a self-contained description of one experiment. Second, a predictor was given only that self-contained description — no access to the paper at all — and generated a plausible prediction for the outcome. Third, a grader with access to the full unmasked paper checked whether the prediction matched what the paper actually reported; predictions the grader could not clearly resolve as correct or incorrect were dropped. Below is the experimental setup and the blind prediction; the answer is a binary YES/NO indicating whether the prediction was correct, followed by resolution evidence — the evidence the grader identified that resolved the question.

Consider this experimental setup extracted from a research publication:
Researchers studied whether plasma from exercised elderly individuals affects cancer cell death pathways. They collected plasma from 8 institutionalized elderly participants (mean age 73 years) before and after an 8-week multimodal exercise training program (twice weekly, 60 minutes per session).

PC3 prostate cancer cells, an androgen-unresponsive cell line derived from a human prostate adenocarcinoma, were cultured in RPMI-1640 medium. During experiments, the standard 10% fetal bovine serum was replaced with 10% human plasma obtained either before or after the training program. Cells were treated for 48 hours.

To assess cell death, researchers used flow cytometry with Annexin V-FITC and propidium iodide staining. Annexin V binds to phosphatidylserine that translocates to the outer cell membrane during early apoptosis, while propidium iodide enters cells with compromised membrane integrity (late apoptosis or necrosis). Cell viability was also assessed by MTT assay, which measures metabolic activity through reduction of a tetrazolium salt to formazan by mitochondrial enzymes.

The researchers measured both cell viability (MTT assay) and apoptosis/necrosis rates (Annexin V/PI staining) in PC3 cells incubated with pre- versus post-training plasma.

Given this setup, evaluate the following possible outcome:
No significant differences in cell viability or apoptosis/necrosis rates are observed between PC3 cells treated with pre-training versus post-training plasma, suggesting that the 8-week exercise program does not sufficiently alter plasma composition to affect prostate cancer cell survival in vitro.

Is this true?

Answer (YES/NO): NO